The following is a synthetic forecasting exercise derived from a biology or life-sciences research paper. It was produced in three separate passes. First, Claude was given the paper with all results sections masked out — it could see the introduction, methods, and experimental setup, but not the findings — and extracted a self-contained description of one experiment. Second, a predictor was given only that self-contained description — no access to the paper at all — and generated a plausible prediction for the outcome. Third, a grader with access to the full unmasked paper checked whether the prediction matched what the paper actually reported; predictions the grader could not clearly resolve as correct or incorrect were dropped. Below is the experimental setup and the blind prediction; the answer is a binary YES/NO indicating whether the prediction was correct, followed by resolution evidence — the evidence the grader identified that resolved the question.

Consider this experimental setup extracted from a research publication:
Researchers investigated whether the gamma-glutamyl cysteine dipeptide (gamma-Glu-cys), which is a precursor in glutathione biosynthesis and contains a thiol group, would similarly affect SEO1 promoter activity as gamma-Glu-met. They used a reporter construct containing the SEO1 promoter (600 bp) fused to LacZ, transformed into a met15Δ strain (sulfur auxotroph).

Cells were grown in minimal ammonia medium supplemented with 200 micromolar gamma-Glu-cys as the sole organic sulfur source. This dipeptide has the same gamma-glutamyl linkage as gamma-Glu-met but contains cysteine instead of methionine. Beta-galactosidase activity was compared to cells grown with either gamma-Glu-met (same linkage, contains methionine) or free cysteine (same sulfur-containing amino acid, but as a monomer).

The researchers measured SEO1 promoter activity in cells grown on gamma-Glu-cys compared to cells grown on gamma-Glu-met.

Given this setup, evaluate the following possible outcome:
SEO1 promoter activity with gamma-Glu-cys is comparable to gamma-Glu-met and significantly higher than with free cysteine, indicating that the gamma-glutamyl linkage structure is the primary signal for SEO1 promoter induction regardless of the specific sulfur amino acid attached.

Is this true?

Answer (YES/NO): YES